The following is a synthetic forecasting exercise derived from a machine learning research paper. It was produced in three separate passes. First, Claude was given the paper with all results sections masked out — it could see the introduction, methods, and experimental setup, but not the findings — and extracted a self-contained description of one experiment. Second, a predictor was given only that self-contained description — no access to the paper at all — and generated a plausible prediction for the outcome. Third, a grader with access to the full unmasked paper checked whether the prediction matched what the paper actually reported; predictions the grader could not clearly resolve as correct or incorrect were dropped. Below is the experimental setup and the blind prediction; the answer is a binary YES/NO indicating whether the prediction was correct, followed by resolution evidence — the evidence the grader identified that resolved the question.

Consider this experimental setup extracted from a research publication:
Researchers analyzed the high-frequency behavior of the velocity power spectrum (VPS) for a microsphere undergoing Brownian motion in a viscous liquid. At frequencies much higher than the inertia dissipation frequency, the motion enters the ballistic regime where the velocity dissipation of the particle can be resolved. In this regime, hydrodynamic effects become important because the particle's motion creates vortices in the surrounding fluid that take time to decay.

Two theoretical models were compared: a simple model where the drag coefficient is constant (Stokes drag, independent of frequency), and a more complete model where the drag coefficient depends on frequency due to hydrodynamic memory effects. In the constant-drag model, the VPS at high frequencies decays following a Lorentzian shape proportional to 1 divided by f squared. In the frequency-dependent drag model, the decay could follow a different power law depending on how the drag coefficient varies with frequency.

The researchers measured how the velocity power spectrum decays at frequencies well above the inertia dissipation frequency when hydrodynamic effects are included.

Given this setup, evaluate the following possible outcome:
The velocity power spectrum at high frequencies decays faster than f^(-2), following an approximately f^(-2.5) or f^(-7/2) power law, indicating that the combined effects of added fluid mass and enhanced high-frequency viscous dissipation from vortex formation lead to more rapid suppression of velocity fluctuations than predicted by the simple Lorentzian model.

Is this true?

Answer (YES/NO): NO